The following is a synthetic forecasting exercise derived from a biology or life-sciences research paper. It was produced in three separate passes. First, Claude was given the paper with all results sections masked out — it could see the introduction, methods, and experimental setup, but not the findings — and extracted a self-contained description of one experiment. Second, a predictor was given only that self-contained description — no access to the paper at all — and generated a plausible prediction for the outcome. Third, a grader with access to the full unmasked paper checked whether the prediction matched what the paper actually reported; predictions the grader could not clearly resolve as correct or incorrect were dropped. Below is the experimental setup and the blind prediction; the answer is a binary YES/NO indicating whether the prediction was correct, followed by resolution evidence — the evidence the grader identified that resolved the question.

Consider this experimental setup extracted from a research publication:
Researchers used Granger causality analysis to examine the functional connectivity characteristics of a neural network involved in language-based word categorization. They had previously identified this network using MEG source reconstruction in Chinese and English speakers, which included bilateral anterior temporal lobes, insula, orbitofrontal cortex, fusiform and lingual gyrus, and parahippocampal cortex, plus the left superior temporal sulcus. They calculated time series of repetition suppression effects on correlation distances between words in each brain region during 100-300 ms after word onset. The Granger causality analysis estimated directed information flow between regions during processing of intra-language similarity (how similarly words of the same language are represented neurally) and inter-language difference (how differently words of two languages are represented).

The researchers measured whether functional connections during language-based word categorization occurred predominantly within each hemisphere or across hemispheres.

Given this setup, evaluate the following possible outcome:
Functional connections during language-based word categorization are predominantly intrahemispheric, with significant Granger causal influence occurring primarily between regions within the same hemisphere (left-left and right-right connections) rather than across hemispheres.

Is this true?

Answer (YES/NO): YES